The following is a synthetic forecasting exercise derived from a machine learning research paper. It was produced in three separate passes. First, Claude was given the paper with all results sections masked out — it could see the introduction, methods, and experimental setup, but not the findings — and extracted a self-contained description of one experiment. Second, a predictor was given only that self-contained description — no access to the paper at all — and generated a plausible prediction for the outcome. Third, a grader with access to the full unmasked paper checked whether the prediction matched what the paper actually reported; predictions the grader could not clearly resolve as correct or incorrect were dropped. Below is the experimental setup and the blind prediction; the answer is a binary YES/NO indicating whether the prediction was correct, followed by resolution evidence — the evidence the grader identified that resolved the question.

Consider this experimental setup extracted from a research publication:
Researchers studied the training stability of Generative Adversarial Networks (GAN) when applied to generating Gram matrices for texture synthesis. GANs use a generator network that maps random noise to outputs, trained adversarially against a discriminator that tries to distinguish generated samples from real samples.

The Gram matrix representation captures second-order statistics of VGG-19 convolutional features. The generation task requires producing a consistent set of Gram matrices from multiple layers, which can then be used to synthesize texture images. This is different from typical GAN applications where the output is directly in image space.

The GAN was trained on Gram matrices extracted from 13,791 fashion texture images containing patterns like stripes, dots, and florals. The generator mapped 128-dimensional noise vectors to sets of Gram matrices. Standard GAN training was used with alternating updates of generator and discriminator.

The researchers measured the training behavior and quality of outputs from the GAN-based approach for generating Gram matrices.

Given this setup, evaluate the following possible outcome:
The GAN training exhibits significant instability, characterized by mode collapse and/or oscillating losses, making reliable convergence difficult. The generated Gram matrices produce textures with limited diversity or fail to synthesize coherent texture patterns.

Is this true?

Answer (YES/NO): YES